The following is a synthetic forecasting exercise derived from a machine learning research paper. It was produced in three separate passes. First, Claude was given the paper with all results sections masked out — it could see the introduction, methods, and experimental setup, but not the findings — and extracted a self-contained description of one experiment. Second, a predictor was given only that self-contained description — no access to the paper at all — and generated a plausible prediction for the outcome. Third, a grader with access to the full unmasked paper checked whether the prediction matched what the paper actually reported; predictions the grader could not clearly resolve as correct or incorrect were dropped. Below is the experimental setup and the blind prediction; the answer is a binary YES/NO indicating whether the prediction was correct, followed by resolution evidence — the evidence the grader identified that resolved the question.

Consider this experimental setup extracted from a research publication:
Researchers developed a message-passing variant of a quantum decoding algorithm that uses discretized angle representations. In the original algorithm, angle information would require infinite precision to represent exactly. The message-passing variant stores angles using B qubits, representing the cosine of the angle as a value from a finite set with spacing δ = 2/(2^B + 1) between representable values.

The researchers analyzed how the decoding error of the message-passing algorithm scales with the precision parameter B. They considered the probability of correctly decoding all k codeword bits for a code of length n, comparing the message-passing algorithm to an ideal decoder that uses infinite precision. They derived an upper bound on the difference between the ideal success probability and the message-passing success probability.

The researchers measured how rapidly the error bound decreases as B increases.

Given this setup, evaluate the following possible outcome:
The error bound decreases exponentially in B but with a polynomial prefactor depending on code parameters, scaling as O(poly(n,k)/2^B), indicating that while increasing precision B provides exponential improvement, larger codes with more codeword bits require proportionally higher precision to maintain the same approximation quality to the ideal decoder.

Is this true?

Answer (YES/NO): NO